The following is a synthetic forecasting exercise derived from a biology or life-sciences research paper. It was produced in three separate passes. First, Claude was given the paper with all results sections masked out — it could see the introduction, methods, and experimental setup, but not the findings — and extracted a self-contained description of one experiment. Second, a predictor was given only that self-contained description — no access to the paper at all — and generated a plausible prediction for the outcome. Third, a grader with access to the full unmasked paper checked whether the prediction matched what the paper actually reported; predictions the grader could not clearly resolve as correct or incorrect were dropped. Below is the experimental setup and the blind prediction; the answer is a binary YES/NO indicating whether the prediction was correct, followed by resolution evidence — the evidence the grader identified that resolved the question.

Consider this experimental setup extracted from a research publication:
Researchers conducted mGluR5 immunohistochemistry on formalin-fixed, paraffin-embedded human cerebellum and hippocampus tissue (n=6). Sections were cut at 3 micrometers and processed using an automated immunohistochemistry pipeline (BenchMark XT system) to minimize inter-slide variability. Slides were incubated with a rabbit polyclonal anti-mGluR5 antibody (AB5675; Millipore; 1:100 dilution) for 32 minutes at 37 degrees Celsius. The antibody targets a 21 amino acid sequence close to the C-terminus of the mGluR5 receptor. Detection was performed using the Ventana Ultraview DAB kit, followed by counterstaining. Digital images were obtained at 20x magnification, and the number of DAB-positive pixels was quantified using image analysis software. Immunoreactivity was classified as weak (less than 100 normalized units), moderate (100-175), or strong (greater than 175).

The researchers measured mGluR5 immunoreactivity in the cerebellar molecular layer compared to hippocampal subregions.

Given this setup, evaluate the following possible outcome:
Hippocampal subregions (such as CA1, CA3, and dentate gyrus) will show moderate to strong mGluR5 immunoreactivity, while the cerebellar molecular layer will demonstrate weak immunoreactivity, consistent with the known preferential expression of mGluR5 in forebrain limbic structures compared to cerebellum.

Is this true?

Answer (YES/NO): NO